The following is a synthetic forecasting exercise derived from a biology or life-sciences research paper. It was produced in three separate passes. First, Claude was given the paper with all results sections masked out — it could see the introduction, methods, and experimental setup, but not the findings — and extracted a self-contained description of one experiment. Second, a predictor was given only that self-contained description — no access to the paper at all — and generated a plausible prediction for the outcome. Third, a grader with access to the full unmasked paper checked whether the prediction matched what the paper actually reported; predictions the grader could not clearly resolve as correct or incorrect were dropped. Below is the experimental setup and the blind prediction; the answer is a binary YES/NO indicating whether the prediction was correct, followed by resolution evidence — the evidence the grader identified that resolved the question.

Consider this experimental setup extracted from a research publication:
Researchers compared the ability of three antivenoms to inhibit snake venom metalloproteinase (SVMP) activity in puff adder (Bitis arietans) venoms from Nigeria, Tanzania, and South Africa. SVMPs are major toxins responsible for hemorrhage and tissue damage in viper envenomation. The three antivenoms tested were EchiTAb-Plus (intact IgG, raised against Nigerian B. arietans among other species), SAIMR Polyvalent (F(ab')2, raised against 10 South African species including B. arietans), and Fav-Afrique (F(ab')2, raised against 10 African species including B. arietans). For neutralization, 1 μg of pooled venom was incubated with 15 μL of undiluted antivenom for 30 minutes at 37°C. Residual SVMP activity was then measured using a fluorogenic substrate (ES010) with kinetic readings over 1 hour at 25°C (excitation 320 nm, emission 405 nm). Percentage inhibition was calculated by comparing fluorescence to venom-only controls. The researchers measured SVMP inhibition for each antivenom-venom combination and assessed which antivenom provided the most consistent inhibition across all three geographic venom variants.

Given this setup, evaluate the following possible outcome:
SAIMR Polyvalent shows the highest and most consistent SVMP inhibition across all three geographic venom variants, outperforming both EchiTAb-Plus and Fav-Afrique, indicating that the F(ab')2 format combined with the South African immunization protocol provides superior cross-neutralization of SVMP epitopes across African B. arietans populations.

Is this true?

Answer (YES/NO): NO